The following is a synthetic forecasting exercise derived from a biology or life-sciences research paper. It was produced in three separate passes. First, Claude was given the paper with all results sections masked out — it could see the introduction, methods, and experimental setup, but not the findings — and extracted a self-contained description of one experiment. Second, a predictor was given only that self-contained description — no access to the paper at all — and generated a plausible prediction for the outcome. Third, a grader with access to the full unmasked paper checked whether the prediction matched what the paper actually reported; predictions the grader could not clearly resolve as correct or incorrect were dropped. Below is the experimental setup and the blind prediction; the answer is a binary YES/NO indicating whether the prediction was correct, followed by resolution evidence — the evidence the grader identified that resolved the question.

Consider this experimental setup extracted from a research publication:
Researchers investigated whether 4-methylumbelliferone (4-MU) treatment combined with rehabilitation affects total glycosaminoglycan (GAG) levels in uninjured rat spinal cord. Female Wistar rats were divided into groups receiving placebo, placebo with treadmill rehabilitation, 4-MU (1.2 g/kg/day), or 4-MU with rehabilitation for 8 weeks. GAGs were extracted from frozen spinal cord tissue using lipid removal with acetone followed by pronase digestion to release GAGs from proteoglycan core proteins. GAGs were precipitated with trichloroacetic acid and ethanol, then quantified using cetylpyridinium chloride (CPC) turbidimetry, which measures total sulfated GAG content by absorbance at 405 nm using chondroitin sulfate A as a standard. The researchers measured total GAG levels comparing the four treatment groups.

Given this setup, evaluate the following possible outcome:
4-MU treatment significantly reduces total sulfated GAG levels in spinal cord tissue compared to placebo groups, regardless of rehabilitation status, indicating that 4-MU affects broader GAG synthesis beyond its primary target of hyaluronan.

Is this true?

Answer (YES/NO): YES